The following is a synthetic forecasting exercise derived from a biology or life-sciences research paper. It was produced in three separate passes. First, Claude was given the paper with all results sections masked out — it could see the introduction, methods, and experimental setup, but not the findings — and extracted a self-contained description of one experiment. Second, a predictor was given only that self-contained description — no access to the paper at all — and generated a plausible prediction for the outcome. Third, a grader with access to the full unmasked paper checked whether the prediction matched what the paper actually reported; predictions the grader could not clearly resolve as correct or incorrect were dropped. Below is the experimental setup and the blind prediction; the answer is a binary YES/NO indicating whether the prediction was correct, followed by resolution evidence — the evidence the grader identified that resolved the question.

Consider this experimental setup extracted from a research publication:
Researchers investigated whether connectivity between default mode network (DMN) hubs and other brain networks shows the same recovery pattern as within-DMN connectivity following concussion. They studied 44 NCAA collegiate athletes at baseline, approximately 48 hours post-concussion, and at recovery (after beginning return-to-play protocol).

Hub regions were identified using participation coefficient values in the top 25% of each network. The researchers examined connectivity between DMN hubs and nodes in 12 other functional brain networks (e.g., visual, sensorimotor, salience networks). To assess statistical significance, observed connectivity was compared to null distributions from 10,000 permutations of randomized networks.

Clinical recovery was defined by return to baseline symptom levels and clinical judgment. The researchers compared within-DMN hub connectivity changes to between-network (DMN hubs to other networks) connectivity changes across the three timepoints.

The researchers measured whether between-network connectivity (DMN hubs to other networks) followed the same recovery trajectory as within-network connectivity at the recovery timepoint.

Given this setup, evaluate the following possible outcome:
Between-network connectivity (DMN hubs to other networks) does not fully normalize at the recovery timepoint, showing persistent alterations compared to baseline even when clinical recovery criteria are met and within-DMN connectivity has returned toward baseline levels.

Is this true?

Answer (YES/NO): YES